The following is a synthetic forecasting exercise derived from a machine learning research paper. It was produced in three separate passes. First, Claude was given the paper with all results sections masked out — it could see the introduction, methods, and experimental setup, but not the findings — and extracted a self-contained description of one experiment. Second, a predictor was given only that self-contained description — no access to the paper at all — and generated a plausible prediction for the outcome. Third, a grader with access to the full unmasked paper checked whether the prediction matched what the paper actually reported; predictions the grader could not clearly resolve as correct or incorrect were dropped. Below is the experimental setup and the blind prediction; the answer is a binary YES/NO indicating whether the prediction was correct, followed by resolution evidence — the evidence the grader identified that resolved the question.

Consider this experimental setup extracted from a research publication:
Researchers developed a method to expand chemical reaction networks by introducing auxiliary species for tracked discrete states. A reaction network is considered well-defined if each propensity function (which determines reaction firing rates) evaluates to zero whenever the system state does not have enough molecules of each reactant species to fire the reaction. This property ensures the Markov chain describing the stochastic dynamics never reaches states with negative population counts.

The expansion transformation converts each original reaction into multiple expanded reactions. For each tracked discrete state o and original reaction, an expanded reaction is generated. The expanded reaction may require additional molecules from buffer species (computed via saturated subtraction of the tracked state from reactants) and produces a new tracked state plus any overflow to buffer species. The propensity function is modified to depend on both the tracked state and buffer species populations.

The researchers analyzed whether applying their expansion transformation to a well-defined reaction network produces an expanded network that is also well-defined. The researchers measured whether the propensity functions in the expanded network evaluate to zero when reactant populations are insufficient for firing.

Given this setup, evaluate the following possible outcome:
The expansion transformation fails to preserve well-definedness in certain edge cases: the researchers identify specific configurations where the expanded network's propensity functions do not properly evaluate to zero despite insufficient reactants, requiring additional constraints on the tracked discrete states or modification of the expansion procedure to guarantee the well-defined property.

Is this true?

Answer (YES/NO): NO